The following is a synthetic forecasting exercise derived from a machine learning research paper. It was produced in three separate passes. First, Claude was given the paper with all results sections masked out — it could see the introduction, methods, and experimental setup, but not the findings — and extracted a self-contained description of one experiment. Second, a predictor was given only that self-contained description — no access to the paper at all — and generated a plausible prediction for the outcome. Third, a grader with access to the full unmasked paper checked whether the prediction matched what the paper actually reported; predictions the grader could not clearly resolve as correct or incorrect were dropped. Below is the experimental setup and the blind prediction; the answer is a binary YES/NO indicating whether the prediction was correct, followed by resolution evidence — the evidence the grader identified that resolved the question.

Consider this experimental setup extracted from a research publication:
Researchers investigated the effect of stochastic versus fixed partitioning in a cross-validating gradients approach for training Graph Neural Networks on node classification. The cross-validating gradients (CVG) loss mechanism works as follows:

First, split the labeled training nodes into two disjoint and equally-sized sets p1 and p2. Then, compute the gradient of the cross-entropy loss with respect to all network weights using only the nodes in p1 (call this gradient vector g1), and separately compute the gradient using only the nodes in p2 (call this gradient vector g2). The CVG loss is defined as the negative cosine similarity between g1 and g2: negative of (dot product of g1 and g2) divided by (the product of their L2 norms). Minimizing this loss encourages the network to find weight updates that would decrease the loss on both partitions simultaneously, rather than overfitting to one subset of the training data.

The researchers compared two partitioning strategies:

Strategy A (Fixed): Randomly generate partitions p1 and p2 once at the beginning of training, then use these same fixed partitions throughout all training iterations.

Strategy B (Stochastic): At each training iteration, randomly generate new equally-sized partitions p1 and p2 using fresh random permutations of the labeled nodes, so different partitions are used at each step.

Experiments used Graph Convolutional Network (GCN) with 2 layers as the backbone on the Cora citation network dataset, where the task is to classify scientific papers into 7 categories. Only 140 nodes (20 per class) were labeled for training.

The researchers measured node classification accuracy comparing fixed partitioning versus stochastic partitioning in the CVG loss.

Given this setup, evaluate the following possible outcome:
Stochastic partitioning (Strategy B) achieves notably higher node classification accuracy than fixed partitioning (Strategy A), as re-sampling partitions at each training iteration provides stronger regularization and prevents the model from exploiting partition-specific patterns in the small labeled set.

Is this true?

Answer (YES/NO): YES